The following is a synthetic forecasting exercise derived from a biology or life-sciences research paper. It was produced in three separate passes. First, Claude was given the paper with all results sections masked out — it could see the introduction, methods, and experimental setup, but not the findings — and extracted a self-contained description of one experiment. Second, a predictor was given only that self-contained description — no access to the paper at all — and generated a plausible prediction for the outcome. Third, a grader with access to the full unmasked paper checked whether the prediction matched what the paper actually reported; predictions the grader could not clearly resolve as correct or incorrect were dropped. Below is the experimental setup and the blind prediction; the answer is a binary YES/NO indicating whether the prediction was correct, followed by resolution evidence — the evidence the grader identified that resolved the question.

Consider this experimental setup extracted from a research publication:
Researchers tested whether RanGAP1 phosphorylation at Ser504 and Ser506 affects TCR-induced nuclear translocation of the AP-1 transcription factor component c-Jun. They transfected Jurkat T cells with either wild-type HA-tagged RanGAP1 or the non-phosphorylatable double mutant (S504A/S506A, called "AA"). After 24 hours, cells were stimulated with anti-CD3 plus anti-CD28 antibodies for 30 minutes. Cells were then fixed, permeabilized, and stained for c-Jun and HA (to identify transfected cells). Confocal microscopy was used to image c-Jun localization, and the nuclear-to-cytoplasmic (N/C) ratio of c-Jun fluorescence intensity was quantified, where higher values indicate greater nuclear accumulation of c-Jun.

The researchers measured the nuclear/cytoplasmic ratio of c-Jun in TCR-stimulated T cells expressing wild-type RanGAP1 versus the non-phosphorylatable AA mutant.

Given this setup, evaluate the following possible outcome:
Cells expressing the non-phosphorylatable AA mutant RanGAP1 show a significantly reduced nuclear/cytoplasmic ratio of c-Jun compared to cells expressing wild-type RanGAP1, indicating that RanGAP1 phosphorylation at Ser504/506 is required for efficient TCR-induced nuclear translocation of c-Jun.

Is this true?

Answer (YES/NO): YES